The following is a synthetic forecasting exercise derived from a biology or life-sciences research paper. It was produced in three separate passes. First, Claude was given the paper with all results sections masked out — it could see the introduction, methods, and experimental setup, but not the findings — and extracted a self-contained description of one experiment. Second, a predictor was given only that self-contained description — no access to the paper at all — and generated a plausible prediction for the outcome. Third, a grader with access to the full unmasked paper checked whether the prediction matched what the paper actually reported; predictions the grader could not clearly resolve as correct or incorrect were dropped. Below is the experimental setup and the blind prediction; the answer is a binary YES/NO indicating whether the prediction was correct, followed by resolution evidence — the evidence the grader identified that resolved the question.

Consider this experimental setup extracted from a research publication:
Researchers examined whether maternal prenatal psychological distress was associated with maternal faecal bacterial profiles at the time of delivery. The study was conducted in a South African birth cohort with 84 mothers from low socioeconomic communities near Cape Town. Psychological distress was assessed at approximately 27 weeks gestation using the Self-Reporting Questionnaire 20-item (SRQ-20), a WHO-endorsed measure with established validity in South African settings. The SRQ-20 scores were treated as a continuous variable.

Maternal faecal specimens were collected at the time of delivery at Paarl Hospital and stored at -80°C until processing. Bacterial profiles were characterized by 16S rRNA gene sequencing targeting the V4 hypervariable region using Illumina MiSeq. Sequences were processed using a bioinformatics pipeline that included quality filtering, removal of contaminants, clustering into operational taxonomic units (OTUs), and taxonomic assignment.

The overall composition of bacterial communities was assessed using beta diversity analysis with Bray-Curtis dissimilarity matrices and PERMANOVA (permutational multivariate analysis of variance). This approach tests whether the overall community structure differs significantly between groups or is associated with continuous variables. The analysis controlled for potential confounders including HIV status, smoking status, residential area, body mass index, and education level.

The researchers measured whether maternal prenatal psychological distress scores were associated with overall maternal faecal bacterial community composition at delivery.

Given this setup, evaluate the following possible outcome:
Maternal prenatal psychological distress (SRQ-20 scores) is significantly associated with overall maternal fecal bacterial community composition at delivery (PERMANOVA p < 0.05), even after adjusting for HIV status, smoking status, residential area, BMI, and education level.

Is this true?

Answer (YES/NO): NO